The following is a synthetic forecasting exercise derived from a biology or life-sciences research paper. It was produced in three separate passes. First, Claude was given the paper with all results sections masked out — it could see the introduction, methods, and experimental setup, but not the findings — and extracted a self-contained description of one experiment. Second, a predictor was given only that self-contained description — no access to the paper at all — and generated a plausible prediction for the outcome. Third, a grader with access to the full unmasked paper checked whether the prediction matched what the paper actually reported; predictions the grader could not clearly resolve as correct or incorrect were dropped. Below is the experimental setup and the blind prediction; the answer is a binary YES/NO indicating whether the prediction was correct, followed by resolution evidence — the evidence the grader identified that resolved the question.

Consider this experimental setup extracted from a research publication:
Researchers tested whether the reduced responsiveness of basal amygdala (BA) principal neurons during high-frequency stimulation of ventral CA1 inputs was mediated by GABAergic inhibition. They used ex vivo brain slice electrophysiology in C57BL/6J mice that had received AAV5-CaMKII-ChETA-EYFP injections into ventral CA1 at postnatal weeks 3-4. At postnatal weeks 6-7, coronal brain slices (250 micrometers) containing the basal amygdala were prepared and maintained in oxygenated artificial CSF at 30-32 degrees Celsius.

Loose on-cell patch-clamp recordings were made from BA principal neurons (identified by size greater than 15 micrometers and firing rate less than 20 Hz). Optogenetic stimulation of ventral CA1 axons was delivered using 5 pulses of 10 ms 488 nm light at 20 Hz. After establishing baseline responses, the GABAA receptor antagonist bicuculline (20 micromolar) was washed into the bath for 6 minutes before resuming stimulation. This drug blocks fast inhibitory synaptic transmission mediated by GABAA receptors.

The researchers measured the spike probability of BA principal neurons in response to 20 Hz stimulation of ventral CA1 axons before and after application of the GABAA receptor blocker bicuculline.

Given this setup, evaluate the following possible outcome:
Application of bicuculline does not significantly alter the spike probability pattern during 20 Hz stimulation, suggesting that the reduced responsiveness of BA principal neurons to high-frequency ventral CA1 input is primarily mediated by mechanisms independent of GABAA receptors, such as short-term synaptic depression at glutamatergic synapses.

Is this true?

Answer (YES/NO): NO